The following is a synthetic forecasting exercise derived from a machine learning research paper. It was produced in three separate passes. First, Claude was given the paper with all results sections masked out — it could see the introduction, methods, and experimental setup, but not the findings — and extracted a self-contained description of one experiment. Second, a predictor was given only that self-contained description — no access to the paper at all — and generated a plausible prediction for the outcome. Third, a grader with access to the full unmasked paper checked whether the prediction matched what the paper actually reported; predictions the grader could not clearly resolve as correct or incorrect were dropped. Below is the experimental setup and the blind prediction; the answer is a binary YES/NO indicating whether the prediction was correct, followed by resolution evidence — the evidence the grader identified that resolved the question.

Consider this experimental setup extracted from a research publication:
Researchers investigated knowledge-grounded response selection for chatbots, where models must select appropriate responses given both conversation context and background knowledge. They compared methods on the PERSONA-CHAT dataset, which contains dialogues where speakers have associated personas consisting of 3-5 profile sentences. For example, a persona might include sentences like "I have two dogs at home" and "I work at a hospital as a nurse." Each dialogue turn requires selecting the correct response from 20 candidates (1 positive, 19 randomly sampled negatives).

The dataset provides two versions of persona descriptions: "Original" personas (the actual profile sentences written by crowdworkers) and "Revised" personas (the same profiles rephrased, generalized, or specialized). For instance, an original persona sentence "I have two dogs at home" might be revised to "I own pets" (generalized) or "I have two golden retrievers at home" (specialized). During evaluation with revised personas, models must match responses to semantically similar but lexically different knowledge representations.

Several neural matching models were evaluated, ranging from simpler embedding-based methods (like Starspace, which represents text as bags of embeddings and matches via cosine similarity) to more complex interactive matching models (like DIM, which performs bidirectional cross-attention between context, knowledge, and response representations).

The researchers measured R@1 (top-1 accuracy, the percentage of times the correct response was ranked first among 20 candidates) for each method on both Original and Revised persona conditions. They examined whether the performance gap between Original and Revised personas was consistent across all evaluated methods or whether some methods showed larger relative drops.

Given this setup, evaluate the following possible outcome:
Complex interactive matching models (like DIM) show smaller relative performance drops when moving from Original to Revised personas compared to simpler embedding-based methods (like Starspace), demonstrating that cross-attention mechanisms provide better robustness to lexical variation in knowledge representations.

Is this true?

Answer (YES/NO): YES